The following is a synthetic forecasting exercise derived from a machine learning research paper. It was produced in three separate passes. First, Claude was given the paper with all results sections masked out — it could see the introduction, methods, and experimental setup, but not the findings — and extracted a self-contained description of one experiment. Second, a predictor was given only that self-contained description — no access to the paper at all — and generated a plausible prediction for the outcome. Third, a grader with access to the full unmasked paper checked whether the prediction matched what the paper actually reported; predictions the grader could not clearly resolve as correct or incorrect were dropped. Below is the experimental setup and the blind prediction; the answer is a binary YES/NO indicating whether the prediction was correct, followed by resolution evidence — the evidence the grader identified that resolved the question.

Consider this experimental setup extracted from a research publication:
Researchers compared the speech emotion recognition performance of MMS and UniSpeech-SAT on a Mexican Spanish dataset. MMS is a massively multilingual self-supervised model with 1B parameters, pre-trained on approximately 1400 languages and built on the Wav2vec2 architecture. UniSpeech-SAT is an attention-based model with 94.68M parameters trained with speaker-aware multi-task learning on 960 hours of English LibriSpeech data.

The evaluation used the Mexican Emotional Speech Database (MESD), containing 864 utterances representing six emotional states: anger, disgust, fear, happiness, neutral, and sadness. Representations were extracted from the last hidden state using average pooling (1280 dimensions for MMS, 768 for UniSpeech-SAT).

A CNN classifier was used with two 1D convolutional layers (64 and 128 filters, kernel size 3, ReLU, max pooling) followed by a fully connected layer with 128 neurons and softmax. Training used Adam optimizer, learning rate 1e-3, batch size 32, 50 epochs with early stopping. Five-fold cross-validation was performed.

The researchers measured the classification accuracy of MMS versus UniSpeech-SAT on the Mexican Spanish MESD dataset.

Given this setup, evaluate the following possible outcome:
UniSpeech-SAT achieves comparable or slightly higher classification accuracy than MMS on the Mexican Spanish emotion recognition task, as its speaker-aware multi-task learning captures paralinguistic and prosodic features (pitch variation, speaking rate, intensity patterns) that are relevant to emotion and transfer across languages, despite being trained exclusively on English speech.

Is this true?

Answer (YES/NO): NO